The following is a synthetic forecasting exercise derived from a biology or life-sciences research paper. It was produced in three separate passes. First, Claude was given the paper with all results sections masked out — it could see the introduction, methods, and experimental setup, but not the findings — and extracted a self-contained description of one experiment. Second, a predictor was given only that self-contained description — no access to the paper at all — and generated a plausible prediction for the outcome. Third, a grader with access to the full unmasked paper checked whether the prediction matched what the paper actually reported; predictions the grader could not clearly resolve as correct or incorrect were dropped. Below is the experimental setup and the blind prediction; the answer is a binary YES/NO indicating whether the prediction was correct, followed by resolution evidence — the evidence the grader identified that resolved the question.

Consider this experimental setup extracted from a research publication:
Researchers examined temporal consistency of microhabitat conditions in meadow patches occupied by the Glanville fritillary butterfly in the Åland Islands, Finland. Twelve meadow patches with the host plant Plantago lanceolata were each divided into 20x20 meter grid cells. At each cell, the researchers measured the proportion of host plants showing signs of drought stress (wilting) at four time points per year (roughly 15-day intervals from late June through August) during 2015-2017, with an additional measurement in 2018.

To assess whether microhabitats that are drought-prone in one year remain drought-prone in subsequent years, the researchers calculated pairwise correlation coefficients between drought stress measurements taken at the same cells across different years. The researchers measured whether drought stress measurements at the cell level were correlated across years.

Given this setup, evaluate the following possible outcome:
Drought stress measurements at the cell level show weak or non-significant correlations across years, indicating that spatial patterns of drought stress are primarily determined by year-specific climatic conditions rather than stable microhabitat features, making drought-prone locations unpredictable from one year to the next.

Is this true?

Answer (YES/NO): YES